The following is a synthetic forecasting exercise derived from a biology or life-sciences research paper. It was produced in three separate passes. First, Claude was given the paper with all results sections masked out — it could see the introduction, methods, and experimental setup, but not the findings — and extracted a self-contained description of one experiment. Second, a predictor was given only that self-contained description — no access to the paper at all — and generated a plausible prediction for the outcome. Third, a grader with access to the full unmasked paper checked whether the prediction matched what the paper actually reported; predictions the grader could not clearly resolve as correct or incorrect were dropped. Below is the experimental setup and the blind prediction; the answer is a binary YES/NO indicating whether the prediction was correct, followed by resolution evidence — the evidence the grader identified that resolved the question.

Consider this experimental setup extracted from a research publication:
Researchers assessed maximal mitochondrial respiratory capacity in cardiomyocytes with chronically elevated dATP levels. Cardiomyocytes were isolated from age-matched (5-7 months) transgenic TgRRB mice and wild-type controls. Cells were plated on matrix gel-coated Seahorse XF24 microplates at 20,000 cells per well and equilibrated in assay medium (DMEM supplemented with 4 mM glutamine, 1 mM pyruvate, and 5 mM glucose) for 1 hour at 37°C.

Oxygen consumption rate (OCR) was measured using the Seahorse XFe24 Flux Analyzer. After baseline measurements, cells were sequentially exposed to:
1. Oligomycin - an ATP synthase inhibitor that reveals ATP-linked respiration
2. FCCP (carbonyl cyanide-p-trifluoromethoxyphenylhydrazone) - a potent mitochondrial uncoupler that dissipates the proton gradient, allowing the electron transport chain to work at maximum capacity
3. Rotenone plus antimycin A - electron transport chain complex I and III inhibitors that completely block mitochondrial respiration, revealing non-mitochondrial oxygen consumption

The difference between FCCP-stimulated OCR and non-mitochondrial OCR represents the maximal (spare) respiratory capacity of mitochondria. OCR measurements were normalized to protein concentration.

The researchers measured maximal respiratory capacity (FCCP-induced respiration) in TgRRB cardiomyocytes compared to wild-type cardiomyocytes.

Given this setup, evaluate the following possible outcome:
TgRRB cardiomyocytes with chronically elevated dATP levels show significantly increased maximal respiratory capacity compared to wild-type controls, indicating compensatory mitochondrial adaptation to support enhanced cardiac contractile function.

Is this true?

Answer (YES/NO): YES